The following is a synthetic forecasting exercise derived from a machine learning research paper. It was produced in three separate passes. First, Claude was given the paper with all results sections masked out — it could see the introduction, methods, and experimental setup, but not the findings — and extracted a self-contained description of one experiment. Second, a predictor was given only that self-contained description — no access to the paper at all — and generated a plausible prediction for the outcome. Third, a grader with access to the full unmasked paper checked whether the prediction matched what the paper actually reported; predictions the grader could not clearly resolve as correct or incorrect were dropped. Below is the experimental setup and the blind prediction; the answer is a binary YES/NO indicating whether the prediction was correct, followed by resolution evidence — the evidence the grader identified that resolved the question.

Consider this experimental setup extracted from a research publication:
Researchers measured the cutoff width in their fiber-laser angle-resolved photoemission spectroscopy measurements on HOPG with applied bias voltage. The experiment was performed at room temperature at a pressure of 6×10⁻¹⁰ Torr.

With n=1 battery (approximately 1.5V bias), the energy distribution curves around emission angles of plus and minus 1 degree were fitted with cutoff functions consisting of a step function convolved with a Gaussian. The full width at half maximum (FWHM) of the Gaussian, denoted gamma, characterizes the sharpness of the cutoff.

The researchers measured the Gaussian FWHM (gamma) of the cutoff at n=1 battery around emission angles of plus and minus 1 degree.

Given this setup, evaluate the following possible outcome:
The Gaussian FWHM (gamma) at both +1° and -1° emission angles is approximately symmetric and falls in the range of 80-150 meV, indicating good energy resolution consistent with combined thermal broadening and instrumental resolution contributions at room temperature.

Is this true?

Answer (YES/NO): NO